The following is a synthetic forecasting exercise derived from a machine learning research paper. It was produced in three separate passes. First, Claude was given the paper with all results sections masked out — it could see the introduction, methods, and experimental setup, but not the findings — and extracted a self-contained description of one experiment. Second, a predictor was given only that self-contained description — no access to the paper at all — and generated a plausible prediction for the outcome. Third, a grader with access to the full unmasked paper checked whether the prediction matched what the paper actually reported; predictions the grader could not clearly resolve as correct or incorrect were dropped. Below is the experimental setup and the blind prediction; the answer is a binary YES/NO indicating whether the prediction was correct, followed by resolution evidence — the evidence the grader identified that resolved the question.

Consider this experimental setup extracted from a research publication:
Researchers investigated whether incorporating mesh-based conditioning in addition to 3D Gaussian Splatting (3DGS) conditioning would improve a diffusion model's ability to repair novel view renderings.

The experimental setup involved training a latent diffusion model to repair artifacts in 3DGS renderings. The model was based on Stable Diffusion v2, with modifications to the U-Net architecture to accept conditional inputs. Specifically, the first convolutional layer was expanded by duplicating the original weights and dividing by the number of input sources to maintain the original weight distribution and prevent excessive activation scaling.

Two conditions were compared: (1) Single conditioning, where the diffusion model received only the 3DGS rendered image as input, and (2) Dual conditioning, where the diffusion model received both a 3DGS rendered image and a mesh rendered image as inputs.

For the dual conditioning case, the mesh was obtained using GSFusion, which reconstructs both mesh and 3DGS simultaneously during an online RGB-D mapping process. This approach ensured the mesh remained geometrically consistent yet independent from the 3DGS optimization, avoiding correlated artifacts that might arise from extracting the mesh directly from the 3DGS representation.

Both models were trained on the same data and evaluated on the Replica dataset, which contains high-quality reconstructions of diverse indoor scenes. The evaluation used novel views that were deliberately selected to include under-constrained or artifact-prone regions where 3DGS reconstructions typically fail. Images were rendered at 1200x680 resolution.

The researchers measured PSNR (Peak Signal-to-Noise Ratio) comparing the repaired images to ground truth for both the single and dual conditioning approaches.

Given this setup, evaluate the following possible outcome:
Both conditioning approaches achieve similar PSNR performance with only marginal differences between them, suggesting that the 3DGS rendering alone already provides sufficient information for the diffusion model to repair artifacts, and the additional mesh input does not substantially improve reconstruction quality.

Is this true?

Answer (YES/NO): NO